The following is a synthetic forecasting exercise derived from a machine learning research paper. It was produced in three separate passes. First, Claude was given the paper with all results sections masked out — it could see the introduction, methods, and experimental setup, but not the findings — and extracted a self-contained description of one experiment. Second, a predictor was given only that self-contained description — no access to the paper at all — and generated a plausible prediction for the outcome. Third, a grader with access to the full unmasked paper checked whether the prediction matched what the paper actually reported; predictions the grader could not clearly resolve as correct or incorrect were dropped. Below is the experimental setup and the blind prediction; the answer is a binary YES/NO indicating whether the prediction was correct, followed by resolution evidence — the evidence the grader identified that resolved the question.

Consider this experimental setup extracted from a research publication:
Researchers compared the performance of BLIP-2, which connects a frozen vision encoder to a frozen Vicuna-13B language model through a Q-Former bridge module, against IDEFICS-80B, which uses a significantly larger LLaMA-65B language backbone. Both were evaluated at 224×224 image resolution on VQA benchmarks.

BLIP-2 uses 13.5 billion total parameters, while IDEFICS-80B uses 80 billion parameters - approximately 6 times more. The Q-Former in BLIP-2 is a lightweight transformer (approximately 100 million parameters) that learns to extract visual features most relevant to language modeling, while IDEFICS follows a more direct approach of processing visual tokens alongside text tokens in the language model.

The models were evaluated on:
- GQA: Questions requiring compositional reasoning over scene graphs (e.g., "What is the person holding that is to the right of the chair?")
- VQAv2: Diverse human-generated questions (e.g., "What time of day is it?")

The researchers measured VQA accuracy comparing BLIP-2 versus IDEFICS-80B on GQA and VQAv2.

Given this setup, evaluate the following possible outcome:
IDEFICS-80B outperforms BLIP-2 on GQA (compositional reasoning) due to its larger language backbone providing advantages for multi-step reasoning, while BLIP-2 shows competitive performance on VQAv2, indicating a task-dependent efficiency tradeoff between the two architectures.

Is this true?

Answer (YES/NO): NO